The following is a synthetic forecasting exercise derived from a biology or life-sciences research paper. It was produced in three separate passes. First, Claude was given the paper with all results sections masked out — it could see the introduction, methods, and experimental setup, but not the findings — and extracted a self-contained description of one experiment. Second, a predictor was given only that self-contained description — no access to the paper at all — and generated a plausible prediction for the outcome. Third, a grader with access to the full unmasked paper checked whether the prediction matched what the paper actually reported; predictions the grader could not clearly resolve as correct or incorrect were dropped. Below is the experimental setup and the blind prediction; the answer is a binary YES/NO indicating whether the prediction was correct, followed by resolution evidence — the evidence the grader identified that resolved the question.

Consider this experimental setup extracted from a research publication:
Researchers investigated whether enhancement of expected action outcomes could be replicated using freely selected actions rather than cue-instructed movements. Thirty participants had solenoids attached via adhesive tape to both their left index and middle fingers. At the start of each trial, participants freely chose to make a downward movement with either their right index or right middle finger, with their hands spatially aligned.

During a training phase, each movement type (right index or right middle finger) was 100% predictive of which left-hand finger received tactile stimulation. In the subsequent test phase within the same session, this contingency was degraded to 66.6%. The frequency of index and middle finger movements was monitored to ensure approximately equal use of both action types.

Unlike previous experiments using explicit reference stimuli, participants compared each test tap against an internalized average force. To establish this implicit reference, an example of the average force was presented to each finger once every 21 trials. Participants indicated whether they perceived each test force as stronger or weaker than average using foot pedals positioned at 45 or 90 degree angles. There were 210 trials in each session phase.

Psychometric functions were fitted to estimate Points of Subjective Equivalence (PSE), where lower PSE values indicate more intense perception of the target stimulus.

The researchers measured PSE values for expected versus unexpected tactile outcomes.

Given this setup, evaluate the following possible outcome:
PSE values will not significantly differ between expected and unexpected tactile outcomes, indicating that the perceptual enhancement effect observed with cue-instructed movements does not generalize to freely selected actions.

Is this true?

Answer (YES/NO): NO